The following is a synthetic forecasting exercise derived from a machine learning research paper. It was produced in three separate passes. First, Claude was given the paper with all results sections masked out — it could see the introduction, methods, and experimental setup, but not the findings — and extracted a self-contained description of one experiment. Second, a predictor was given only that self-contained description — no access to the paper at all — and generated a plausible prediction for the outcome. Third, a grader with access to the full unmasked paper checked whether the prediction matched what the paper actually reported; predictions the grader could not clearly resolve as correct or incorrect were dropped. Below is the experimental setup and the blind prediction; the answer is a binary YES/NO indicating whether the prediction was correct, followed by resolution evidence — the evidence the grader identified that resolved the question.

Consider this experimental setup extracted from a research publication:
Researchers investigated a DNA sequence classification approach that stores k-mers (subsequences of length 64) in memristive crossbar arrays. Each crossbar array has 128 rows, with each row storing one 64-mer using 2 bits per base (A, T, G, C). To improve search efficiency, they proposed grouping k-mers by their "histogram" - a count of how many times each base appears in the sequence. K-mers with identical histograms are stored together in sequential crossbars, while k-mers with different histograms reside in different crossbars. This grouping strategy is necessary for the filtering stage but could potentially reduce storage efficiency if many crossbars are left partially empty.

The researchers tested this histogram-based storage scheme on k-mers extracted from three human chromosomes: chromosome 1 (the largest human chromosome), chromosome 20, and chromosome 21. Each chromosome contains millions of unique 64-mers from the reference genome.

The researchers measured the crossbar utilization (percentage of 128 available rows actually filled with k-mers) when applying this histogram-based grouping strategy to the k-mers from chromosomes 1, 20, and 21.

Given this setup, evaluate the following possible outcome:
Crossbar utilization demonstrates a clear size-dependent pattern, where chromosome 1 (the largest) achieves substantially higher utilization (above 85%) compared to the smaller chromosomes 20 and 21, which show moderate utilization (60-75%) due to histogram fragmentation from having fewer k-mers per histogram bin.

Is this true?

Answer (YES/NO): NO